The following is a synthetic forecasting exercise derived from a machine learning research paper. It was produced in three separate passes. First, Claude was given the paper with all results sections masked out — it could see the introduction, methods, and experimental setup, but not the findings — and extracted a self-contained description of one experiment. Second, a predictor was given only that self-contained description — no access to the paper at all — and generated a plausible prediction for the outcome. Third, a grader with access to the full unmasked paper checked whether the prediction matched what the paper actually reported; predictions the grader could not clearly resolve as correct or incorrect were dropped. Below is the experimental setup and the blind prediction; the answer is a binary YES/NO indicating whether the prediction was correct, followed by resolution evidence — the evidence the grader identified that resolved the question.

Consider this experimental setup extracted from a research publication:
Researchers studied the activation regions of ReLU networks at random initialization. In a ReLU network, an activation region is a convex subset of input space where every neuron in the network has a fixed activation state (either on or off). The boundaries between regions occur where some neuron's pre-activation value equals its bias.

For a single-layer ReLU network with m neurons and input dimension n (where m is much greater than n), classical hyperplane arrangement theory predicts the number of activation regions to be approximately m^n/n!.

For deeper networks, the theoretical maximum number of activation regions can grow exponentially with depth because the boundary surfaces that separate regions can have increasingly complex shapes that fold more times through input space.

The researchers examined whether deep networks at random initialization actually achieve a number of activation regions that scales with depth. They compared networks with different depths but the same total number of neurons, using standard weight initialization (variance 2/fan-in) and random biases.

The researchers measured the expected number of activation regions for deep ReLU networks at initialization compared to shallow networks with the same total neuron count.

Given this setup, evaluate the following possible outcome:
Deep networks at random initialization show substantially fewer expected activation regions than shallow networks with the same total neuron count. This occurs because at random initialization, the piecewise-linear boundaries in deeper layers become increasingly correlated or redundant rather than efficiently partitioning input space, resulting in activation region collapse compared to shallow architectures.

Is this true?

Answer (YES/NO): NO